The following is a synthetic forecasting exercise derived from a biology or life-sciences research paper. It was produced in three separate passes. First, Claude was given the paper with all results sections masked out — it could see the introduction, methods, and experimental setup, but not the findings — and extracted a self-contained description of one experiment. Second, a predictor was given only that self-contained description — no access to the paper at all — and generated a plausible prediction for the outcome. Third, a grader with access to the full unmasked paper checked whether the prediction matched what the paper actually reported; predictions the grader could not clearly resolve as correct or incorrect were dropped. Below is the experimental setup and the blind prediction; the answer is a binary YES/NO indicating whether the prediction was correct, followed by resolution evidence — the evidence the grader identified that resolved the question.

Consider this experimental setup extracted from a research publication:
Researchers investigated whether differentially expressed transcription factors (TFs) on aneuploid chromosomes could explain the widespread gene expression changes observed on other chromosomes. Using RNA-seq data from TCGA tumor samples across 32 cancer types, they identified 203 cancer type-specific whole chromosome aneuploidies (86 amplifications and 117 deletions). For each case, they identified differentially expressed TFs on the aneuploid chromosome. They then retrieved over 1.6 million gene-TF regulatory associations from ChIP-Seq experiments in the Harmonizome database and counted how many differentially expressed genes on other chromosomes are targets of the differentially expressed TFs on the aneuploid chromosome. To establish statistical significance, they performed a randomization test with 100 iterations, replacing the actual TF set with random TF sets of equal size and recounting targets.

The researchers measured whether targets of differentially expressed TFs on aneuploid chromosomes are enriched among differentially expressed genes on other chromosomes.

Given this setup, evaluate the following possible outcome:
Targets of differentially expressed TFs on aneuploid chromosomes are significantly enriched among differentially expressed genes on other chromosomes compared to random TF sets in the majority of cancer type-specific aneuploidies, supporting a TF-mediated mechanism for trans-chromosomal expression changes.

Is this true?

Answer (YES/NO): NO